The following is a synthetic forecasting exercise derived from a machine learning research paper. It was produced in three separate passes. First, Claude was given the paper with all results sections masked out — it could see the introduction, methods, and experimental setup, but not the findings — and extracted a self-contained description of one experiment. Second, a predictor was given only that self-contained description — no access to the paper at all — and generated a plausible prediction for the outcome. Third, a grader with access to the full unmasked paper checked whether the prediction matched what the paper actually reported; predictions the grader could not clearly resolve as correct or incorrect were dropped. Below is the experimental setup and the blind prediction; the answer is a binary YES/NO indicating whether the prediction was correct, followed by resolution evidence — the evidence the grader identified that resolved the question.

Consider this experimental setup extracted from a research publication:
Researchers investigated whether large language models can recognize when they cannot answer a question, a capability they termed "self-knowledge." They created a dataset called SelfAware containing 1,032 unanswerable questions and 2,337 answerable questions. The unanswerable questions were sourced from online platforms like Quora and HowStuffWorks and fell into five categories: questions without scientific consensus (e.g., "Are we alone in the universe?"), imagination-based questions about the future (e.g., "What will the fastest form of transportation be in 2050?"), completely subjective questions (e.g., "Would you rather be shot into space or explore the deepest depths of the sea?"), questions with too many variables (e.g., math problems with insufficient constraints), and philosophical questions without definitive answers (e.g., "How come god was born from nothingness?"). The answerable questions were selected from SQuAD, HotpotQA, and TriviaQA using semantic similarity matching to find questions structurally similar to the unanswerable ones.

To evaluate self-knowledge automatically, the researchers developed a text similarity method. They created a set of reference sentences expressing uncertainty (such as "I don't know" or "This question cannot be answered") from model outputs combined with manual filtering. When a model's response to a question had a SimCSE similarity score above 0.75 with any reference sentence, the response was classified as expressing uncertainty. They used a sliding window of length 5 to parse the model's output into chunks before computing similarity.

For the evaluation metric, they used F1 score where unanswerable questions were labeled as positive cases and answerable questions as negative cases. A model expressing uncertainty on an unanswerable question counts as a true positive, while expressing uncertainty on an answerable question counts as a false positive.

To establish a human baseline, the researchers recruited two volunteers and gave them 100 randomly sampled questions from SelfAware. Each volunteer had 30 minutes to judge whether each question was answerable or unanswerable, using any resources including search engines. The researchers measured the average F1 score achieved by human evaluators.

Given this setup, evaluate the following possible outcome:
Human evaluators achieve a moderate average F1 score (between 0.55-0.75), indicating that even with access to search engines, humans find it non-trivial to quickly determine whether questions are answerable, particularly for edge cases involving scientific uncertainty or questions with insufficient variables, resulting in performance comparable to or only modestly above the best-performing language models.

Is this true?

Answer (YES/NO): NO